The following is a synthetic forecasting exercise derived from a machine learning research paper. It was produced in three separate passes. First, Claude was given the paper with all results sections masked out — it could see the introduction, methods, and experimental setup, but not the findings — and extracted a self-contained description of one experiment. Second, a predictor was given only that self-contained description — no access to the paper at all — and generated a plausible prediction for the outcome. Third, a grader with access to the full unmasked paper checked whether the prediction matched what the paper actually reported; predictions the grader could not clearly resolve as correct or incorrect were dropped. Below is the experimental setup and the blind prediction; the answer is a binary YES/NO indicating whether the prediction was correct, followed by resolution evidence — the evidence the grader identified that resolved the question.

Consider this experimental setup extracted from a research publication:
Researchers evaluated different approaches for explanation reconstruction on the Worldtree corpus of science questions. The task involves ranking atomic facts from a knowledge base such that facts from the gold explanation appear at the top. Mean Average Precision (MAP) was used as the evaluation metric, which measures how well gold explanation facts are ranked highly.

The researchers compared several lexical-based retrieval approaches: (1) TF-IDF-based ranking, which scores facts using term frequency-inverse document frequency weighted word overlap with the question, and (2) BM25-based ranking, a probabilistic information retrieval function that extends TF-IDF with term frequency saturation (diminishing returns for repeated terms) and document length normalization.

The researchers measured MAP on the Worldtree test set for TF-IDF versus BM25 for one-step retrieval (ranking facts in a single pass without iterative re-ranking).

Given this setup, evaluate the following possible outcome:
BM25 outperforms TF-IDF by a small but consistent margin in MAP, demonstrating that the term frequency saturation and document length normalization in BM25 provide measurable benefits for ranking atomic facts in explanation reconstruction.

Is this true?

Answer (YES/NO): YES